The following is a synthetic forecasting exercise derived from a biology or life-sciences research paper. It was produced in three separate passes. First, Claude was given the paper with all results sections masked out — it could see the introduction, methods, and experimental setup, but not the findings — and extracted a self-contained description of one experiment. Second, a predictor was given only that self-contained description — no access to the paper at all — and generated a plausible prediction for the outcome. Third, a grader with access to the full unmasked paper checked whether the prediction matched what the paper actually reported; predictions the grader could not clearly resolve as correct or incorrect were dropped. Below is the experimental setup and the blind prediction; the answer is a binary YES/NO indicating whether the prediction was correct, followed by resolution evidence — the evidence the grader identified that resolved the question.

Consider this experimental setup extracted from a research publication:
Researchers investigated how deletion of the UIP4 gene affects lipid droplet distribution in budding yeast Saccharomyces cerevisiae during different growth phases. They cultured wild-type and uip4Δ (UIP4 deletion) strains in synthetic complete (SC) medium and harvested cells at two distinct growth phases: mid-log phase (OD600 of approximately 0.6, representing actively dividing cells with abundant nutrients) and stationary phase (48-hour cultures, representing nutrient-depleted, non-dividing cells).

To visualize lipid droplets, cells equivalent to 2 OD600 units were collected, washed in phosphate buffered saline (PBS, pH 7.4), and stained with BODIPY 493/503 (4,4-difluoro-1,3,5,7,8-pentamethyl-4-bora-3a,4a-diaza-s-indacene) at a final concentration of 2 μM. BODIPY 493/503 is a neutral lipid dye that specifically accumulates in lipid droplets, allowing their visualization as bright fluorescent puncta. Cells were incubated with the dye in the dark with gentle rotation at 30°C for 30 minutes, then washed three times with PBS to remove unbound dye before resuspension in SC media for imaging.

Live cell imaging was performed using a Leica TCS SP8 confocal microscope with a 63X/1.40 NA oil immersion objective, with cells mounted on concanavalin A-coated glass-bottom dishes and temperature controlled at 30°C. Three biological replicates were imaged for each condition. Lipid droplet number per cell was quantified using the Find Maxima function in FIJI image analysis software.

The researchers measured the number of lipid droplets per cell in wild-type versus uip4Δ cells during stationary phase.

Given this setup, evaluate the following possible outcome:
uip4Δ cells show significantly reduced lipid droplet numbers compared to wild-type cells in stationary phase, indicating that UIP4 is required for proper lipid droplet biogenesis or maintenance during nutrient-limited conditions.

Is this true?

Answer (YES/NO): NO